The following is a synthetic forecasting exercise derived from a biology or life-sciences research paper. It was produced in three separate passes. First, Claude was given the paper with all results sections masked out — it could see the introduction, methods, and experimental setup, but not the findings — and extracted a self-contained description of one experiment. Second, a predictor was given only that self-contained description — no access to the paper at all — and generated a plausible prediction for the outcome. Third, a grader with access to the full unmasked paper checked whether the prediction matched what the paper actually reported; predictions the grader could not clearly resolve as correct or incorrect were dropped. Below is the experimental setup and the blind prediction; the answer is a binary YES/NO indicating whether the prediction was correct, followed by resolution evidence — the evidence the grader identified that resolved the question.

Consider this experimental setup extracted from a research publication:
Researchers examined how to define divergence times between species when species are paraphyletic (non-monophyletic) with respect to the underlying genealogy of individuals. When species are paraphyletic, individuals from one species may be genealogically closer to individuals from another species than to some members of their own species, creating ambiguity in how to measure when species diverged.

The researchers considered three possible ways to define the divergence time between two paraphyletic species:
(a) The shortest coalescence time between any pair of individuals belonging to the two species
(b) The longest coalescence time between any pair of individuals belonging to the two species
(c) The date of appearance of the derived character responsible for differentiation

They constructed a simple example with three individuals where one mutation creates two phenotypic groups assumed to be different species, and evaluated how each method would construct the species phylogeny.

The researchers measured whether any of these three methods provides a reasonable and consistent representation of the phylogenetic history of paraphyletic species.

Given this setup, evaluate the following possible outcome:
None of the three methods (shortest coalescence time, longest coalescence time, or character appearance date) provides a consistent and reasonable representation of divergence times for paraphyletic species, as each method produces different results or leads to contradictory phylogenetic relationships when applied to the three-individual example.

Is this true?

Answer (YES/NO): YES